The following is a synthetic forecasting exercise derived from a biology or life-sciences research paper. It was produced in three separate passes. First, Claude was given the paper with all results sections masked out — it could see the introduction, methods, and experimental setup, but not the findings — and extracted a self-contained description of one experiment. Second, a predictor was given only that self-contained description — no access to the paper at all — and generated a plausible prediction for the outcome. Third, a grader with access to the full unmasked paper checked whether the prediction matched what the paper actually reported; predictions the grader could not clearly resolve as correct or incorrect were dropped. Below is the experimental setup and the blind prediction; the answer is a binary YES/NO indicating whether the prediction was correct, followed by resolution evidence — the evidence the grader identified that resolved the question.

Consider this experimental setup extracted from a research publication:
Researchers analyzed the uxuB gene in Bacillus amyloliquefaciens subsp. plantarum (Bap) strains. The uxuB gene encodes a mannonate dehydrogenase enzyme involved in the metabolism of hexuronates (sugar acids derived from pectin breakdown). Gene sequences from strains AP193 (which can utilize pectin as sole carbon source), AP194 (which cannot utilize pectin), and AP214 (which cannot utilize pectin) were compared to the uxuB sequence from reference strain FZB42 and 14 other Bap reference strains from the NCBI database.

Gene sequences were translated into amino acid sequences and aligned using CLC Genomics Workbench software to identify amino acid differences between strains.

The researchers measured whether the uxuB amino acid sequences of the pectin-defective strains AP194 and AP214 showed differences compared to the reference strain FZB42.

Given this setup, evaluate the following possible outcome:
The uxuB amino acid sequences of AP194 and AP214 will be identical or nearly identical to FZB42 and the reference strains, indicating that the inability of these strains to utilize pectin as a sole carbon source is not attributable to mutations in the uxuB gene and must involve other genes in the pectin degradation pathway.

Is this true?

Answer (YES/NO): NO